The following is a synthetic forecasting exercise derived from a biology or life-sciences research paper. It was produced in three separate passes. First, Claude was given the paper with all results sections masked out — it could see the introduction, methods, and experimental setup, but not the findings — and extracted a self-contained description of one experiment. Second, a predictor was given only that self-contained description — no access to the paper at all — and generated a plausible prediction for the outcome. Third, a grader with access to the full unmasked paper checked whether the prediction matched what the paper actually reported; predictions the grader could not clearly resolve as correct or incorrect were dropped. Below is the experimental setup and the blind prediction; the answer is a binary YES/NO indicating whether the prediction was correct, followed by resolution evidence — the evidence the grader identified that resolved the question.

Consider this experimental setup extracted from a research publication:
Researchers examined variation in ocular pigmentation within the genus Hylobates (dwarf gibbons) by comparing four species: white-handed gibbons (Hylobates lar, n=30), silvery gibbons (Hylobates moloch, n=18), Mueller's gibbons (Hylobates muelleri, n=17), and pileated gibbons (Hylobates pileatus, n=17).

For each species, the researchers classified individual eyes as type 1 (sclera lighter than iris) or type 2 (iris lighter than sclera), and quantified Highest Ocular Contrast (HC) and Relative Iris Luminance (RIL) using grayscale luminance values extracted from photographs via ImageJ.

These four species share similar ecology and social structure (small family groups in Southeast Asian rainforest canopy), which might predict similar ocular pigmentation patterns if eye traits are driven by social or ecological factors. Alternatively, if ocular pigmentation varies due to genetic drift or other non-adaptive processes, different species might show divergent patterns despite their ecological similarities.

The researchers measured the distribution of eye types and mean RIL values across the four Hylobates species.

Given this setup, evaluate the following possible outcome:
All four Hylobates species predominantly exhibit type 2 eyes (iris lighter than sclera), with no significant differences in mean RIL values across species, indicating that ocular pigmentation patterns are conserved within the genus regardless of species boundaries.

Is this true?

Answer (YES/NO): NO